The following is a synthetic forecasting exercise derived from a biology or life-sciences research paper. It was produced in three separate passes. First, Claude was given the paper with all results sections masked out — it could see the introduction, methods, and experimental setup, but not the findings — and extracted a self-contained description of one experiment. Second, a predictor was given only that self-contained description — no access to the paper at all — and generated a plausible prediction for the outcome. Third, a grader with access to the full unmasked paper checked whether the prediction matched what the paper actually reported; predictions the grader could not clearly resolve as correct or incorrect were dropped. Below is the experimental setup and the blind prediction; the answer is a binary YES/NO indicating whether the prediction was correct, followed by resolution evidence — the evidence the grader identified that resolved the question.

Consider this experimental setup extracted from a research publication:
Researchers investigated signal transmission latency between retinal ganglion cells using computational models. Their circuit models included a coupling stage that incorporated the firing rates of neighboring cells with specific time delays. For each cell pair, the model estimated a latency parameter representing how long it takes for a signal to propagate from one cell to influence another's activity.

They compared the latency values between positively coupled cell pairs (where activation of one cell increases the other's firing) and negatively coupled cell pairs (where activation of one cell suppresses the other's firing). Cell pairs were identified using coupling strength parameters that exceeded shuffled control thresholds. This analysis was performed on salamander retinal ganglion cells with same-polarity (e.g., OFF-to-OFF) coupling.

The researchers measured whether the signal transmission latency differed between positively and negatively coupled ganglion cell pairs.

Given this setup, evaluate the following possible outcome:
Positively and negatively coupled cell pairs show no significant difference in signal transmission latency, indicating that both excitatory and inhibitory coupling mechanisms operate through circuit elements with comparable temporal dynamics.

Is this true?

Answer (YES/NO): NO